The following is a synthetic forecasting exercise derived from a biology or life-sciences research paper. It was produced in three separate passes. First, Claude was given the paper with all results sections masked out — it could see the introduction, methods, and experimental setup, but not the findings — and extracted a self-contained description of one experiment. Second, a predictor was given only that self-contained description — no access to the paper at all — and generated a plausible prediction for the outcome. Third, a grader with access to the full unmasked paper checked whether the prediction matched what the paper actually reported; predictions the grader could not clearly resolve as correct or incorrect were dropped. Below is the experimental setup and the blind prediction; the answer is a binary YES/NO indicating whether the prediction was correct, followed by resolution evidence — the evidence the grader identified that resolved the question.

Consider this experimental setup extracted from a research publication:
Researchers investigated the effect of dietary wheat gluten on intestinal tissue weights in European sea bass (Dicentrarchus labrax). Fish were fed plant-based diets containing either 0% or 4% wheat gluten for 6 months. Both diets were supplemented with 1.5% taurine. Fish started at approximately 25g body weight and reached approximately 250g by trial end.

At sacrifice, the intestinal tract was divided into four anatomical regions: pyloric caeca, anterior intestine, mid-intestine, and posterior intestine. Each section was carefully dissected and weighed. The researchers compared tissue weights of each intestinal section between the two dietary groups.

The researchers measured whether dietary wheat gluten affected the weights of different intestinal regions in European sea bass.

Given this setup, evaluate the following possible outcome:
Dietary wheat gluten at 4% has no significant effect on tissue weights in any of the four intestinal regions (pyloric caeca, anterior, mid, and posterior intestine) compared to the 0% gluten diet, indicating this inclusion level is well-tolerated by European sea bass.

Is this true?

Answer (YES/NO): NO